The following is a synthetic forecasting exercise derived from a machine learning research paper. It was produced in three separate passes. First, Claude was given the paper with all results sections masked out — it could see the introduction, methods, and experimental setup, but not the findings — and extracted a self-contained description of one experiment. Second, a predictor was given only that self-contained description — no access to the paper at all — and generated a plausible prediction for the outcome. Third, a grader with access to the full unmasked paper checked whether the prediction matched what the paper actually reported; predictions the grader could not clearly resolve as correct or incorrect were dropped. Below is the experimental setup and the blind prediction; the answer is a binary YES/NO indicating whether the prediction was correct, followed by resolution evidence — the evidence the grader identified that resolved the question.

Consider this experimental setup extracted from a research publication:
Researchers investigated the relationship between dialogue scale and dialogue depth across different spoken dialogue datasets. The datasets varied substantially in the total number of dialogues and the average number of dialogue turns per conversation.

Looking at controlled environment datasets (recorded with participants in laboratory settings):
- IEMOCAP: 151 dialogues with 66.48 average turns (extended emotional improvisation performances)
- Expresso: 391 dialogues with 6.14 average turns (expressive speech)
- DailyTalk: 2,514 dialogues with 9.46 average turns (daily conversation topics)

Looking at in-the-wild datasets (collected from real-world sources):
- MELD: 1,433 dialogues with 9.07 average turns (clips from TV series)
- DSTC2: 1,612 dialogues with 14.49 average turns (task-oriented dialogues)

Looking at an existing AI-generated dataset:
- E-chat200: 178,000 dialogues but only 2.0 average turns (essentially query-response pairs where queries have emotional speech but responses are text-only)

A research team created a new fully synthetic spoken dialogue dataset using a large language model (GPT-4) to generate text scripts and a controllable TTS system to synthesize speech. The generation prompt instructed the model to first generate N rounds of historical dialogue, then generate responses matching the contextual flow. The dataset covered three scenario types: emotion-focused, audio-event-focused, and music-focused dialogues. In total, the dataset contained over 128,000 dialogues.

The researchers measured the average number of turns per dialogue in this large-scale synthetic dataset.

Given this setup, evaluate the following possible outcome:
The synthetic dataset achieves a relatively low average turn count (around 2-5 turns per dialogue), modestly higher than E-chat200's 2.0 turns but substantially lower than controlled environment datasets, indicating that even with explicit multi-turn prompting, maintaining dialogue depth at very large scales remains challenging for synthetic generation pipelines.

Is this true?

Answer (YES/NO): NO